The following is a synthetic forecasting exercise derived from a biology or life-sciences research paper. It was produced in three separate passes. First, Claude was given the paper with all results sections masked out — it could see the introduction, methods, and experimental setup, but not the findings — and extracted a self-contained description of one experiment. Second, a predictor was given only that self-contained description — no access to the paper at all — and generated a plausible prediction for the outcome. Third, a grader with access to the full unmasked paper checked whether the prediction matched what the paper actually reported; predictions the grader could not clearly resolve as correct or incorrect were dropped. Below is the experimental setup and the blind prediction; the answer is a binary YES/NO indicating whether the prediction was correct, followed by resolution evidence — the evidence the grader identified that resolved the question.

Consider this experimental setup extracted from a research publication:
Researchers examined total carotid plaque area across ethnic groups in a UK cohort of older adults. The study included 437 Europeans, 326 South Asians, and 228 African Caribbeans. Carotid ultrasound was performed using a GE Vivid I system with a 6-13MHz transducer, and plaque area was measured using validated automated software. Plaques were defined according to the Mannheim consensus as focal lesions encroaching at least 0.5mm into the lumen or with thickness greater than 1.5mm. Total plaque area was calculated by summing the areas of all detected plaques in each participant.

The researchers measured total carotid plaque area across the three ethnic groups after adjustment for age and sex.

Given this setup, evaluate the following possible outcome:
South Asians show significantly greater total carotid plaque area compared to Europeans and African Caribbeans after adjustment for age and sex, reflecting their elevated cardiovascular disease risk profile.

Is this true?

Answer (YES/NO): NO